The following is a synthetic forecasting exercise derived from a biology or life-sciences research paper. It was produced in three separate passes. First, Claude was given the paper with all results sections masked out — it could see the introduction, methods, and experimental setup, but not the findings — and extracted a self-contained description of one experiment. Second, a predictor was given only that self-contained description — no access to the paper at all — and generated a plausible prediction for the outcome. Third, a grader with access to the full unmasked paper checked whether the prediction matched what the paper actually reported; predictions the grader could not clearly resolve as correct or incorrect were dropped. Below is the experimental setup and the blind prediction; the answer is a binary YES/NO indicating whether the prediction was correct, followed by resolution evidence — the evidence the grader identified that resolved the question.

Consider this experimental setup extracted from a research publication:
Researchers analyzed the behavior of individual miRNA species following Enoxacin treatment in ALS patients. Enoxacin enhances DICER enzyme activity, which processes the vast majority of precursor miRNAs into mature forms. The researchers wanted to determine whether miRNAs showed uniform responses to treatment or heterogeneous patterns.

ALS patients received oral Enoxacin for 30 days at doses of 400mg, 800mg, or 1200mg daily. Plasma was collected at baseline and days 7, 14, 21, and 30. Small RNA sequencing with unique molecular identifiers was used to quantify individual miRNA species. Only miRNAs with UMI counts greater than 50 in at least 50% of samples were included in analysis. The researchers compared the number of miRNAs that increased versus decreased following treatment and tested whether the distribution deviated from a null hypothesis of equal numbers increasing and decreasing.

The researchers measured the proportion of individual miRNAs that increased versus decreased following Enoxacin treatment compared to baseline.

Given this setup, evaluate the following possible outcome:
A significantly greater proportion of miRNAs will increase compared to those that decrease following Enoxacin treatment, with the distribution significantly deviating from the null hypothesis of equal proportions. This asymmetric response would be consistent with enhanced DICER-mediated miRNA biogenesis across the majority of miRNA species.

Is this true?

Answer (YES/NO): YES